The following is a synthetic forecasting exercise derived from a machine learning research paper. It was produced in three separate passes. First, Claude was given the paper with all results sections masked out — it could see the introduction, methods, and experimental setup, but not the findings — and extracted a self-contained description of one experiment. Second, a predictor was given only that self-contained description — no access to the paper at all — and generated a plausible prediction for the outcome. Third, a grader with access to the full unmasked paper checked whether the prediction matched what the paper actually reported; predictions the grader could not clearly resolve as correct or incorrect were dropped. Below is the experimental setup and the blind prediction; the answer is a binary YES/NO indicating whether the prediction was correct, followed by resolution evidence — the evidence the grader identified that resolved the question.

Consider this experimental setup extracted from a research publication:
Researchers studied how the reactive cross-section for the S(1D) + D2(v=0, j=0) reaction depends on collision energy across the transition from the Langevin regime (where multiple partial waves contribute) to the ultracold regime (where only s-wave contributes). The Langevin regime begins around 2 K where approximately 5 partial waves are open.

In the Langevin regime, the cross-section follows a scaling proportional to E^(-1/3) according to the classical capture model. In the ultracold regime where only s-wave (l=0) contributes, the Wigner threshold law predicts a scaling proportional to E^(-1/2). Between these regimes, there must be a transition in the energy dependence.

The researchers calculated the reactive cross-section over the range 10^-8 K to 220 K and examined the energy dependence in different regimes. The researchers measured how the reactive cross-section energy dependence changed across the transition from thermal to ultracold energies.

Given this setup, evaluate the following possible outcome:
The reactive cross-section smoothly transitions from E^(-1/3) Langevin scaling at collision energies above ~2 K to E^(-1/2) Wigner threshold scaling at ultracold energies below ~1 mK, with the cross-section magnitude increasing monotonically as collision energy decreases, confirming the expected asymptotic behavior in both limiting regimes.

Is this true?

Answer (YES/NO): NO